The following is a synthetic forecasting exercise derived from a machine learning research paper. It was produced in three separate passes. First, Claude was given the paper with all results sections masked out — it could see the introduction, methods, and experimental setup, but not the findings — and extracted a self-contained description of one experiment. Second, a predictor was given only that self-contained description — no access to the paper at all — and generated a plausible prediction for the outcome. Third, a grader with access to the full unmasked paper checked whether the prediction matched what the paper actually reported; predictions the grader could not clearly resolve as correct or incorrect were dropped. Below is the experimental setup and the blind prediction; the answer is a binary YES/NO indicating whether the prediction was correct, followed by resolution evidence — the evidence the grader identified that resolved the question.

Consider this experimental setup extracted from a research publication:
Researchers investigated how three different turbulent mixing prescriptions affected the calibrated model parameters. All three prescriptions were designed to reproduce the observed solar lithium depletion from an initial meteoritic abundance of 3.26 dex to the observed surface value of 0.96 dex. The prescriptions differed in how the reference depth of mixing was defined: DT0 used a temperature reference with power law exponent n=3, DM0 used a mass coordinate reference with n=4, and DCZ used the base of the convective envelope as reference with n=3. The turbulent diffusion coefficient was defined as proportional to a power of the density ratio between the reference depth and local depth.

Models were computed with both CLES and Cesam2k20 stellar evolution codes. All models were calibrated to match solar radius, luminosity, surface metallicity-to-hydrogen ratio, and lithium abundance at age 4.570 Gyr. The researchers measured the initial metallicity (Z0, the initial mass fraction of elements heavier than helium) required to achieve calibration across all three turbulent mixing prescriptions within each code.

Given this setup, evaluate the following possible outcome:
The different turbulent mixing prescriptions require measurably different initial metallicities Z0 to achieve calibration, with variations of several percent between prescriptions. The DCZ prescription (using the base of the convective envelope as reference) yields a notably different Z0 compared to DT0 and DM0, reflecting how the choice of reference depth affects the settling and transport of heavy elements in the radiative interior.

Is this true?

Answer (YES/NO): NO